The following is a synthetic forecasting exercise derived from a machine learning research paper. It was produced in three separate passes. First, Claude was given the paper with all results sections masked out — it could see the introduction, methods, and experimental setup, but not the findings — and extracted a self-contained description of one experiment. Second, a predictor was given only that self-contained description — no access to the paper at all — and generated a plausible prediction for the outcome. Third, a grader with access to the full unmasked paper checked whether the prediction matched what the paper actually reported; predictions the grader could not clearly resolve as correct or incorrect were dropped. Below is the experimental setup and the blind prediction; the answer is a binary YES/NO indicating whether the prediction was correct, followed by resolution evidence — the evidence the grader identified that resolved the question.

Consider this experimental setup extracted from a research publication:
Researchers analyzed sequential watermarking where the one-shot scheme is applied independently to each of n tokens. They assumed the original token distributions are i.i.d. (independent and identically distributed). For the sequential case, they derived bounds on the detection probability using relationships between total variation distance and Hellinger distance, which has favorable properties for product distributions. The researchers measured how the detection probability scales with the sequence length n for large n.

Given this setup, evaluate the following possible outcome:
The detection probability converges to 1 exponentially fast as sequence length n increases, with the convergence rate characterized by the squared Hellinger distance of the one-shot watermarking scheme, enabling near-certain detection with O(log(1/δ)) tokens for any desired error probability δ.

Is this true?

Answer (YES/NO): YES